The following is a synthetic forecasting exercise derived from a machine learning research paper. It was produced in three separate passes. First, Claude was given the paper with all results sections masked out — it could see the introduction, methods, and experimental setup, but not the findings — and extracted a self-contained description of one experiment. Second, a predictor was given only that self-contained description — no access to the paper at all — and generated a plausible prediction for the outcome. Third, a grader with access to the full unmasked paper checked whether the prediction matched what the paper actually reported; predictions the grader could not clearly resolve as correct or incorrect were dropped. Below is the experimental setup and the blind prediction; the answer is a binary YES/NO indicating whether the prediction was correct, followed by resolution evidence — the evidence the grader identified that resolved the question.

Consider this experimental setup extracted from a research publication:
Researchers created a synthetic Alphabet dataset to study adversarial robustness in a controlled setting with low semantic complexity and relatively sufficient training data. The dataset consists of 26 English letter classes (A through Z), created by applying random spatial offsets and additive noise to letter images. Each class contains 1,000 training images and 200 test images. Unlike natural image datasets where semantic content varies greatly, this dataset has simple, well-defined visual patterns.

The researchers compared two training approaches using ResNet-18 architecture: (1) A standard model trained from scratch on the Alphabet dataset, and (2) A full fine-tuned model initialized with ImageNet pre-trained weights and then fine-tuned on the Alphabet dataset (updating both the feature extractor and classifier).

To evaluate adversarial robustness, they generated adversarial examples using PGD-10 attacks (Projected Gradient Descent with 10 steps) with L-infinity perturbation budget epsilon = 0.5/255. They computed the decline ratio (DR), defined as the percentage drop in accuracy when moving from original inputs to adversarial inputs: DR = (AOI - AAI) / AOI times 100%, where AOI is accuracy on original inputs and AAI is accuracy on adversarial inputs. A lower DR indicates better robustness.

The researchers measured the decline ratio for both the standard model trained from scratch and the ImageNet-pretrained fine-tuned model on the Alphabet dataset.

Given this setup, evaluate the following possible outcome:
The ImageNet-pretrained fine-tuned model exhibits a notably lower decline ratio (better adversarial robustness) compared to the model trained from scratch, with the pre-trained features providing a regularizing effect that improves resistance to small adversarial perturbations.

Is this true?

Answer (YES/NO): NO